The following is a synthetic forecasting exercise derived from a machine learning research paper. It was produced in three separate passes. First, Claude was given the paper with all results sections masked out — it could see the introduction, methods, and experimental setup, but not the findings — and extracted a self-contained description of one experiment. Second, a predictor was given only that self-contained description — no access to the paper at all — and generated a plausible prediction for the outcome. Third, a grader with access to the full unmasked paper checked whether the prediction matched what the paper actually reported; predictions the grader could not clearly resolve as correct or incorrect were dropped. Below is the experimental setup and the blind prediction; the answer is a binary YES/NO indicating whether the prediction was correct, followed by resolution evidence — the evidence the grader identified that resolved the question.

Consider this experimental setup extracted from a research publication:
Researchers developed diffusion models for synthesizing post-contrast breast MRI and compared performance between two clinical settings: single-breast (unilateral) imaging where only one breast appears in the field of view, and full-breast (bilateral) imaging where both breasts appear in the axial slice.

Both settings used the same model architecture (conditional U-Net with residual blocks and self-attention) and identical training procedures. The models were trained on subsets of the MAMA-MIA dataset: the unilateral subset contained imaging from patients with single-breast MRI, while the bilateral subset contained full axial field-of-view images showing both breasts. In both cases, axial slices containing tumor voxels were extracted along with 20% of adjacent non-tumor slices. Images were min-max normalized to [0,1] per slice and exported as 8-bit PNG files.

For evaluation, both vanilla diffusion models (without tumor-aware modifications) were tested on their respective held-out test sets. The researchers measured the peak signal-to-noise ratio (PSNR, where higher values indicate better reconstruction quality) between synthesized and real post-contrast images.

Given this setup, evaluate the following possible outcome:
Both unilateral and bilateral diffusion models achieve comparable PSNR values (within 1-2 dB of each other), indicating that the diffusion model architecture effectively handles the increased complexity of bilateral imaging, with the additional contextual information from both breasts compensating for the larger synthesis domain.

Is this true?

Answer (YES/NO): NO